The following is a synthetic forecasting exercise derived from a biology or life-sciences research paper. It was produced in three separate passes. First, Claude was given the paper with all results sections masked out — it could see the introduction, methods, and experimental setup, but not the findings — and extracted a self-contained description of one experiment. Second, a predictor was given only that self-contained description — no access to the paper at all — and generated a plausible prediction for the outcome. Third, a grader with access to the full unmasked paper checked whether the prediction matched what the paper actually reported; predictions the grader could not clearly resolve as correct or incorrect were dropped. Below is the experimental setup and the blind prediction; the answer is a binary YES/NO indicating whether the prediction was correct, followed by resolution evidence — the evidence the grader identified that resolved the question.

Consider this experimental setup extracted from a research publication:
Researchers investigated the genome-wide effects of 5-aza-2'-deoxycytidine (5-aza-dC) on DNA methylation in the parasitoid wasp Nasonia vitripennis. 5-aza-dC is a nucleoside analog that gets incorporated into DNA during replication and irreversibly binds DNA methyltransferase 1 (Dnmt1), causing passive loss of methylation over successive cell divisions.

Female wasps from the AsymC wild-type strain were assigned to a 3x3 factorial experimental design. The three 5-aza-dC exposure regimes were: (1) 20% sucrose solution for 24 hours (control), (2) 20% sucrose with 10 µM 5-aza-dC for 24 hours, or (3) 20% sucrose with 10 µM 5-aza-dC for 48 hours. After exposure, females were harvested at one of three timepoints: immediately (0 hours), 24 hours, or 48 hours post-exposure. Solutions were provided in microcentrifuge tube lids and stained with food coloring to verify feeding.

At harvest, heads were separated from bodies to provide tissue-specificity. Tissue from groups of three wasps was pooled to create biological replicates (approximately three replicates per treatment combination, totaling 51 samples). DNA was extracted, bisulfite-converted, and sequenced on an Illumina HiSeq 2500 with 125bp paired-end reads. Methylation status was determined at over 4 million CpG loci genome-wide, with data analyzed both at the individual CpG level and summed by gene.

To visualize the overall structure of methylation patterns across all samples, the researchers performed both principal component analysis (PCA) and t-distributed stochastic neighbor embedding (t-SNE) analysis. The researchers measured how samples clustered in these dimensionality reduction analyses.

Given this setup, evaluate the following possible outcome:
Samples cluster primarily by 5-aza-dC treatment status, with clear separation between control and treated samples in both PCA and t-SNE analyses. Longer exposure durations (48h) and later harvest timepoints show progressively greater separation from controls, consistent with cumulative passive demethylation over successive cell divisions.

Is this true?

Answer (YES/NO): NO